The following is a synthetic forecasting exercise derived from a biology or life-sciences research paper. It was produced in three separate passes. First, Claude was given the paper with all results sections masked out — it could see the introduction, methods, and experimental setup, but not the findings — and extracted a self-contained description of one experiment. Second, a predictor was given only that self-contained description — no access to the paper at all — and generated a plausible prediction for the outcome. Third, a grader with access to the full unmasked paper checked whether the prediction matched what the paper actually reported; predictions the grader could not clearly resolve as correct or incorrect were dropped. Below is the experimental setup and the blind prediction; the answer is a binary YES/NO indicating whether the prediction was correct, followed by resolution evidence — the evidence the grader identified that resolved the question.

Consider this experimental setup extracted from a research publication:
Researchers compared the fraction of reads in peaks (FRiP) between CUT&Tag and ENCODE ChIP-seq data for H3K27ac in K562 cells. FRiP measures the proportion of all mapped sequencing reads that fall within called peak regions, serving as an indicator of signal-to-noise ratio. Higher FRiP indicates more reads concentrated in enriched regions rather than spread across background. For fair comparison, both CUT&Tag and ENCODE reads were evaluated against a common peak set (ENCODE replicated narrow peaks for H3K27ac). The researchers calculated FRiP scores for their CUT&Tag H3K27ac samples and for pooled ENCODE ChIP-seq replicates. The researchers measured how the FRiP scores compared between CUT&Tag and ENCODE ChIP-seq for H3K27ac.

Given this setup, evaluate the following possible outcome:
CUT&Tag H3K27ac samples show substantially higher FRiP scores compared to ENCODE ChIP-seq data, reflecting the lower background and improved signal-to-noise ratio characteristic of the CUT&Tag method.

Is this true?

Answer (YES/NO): NO